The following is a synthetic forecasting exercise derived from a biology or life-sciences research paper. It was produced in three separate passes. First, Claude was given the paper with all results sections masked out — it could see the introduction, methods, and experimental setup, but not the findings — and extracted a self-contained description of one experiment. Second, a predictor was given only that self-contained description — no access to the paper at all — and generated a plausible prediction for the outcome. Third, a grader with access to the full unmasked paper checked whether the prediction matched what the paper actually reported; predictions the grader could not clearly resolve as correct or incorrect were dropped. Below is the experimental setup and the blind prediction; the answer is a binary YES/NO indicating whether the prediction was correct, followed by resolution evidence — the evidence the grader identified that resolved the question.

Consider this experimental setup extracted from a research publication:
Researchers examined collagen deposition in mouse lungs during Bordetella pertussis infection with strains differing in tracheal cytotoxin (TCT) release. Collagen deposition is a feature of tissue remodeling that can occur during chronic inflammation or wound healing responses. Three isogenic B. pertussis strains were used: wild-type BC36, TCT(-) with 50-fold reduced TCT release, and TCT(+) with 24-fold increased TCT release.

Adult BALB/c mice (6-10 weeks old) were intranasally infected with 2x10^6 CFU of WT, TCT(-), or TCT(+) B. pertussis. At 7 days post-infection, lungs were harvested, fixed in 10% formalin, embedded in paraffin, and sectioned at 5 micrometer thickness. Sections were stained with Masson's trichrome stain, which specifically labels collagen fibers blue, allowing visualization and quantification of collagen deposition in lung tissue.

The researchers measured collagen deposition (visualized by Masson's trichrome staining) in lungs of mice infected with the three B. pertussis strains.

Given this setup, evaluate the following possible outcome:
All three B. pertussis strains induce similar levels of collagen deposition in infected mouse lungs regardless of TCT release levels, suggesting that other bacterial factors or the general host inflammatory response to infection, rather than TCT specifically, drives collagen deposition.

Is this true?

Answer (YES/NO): NO